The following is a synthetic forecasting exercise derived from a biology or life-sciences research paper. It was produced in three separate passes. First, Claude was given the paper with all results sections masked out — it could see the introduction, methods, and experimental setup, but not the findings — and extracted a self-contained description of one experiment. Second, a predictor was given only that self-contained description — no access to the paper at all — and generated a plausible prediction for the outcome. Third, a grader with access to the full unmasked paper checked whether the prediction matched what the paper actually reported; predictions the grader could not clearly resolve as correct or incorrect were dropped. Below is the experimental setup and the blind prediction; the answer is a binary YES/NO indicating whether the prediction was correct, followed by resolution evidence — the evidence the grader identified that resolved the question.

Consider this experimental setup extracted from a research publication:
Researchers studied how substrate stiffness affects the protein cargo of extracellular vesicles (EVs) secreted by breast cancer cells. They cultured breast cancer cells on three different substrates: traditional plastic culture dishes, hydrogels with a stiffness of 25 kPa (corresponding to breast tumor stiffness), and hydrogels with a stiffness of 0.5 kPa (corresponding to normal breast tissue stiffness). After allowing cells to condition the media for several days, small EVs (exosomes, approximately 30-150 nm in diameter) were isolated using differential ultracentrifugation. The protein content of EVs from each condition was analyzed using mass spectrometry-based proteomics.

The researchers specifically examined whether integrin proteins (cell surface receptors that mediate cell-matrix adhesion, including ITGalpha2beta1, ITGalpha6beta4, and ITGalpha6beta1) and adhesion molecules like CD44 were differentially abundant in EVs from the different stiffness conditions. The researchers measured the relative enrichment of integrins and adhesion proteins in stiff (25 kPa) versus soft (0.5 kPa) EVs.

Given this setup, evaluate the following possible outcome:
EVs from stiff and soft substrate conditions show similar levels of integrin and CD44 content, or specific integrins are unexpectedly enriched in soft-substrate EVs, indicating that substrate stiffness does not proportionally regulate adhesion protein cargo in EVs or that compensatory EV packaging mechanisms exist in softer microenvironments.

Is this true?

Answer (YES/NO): NO